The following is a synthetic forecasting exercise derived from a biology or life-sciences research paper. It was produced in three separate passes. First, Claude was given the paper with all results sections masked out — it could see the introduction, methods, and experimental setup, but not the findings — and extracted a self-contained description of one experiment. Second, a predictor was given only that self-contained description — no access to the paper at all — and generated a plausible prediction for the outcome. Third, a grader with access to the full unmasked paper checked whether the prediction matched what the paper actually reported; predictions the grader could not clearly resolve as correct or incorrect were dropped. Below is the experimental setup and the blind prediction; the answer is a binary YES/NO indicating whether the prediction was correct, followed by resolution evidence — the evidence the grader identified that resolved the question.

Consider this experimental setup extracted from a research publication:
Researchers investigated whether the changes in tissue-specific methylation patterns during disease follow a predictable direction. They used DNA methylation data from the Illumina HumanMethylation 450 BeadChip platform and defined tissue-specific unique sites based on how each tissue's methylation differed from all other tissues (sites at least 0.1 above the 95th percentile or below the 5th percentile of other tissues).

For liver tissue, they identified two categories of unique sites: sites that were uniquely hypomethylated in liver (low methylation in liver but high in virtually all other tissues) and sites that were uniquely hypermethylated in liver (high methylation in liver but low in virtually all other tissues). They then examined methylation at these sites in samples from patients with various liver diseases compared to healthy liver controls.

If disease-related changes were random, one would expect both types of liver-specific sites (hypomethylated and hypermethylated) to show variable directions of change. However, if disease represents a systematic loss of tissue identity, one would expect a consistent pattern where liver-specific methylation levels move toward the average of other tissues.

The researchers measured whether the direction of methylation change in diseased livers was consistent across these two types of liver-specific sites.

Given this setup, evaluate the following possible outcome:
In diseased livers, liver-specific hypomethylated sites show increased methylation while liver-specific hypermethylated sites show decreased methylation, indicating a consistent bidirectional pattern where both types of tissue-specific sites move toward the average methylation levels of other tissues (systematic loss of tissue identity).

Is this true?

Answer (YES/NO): YES